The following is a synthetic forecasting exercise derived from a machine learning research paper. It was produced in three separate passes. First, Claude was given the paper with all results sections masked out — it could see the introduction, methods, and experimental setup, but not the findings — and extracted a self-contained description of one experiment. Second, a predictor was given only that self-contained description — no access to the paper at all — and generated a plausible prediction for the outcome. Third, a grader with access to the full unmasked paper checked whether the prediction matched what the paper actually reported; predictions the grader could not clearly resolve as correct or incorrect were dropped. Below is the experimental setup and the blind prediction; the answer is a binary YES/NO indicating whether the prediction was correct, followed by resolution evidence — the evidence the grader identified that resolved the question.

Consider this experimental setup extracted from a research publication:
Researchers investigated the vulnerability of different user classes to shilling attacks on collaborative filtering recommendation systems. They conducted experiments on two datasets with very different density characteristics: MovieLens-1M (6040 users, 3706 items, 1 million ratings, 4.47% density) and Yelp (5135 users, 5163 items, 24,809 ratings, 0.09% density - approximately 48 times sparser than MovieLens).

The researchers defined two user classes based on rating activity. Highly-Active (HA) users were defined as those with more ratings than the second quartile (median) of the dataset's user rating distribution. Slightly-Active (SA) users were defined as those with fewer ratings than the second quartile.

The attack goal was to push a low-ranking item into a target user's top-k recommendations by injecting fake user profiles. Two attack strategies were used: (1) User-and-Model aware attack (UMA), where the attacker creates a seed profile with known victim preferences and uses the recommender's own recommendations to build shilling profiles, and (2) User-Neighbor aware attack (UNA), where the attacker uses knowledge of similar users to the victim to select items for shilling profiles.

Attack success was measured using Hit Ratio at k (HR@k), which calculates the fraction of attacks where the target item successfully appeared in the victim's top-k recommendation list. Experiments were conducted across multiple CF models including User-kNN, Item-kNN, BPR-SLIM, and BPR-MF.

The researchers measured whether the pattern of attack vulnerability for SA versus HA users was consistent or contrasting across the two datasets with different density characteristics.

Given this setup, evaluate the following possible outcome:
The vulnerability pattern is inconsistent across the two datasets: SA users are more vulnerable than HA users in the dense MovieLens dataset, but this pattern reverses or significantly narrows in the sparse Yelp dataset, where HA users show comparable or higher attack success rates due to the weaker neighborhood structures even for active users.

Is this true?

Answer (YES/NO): YES